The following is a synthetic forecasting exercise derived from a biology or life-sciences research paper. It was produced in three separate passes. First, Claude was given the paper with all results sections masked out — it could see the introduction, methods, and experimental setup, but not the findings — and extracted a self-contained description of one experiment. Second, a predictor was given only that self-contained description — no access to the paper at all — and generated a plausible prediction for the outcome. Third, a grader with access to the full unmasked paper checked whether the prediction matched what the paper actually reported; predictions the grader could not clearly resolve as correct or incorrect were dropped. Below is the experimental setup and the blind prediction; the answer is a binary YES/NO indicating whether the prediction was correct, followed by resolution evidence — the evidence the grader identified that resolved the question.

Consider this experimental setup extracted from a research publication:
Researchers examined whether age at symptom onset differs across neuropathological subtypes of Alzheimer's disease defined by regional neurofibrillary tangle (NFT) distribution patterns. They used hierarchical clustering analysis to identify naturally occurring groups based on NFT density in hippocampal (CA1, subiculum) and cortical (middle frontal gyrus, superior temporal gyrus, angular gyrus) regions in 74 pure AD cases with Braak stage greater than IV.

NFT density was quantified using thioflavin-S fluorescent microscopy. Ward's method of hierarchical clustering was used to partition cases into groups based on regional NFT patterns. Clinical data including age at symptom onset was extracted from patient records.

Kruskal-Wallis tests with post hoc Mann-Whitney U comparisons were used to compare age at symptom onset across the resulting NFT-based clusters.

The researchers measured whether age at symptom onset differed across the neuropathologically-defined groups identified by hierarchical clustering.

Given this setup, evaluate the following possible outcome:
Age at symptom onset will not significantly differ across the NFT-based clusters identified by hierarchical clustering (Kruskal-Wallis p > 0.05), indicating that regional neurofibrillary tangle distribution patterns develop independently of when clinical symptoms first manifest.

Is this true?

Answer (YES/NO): NO